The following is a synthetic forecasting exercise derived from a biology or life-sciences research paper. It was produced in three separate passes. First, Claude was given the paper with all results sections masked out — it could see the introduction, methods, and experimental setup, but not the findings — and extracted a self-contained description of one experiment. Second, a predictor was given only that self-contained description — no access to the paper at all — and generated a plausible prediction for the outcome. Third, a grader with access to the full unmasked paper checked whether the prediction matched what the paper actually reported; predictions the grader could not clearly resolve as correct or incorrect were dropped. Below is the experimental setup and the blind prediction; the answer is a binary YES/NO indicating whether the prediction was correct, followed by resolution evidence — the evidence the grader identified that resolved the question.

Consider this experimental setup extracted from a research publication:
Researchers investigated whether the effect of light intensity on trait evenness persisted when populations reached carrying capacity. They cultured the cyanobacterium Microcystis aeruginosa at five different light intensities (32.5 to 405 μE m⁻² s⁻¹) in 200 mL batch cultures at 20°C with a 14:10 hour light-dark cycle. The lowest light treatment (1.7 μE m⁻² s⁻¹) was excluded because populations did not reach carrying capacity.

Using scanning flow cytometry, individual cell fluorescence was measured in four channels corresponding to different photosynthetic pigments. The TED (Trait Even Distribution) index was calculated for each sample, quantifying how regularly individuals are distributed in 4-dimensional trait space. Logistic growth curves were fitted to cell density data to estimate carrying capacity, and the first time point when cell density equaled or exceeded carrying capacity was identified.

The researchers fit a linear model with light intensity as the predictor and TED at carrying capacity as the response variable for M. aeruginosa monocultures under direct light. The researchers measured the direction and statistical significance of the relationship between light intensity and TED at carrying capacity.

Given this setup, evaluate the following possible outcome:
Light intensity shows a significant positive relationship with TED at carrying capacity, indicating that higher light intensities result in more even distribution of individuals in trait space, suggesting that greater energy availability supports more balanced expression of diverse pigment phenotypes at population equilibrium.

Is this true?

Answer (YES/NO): NO